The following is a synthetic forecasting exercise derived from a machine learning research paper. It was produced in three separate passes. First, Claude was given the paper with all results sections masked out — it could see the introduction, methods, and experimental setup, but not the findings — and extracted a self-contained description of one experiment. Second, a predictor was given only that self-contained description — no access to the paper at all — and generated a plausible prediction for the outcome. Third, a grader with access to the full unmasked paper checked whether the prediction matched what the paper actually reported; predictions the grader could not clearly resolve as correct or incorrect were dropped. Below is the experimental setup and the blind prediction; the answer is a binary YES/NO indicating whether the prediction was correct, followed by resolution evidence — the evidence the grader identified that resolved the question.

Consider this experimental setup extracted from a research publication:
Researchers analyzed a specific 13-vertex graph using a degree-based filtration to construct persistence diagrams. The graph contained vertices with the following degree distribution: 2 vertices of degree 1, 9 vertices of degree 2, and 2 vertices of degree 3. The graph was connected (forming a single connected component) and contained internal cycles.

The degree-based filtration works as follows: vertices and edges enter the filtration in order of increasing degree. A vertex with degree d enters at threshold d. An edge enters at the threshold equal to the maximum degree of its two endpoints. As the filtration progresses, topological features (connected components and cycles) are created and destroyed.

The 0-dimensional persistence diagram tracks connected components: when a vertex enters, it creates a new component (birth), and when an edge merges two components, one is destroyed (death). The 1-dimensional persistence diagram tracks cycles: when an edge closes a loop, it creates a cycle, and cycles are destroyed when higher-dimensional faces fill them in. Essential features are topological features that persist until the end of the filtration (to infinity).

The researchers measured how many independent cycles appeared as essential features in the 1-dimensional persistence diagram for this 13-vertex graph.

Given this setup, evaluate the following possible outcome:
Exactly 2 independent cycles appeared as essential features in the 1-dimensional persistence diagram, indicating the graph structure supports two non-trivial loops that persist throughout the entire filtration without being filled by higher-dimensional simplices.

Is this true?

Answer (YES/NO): YES